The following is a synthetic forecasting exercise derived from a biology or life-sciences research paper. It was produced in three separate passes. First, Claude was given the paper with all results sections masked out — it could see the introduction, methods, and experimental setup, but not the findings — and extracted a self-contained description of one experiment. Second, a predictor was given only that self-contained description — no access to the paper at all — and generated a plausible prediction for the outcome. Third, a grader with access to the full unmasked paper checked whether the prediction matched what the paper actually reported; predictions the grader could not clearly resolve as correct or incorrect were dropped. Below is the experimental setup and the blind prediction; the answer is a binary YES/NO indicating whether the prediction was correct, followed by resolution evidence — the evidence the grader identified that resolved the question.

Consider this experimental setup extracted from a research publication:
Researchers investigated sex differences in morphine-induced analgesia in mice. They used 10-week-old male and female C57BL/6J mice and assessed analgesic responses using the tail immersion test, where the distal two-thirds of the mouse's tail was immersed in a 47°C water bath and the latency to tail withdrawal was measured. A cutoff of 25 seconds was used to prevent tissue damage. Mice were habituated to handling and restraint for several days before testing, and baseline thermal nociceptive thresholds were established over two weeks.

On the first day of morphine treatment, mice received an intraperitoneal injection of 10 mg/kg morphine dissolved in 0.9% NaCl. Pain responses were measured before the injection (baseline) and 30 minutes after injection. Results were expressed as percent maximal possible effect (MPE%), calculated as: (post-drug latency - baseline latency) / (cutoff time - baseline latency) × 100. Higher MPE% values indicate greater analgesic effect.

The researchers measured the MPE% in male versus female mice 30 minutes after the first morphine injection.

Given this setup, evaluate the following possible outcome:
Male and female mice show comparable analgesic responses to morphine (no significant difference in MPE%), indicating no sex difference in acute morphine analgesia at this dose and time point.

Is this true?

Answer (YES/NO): NO